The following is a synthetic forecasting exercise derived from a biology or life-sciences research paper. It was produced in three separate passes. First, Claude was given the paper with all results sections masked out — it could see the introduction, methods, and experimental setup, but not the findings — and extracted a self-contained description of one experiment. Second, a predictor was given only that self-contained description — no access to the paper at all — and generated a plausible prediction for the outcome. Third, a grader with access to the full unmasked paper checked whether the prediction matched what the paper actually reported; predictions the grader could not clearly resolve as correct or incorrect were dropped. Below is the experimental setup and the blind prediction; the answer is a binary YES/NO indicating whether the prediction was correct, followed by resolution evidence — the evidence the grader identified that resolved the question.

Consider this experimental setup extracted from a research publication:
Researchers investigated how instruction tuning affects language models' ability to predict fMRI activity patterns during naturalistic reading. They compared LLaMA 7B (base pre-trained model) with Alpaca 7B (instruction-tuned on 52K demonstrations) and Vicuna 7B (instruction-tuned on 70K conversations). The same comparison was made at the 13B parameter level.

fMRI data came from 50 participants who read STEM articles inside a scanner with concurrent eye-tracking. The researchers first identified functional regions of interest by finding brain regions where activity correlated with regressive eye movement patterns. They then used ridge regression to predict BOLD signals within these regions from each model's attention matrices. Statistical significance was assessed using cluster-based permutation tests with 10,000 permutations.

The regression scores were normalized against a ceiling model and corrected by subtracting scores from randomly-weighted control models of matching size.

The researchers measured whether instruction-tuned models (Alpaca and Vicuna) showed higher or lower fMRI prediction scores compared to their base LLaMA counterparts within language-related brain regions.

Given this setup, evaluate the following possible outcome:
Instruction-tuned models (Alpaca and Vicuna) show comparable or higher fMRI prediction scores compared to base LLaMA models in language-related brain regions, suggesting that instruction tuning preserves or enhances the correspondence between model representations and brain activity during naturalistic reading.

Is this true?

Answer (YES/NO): YES